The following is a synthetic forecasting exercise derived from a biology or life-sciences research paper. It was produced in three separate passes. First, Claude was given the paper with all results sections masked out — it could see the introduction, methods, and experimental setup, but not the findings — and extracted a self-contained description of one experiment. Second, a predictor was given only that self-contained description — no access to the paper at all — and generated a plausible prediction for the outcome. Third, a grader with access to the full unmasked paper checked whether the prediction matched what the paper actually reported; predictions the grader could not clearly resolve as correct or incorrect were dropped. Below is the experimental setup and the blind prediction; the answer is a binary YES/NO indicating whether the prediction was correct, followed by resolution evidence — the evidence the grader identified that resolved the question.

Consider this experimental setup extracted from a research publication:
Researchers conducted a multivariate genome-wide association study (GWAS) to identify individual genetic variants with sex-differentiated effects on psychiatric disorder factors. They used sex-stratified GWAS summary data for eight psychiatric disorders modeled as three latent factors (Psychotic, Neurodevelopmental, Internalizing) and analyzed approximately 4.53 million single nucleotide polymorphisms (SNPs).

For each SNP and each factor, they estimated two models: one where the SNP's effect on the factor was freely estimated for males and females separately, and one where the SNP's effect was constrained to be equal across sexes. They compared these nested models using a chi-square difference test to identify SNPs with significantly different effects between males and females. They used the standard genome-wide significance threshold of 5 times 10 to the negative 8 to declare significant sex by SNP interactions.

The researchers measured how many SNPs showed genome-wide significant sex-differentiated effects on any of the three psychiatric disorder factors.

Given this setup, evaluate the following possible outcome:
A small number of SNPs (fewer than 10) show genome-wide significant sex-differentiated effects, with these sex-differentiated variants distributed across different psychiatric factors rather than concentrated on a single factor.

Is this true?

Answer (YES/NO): NO